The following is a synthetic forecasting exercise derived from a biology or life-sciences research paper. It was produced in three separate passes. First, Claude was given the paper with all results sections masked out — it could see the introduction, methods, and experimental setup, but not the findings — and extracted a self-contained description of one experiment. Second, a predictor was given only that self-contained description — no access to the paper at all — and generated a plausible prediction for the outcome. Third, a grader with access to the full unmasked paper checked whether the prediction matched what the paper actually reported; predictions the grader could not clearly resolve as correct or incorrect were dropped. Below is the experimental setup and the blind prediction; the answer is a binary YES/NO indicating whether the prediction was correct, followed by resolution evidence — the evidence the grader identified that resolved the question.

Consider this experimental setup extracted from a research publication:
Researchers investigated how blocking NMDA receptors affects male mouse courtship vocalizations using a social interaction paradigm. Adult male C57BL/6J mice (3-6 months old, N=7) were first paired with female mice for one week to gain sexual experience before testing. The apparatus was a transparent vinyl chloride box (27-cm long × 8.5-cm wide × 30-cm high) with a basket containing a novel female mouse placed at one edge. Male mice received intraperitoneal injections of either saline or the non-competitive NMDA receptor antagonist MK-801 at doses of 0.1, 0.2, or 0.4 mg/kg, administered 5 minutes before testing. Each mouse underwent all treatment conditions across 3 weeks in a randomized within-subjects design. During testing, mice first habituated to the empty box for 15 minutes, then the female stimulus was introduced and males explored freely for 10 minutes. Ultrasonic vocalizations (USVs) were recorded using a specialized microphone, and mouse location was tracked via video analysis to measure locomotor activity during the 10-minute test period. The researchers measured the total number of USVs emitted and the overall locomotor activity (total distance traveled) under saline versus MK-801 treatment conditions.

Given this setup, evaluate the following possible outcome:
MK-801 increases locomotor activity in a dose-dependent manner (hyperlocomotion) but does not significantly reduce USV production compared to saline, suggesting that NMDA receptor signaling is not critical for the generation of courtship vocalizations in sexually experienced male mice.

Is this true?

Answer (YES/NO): NO